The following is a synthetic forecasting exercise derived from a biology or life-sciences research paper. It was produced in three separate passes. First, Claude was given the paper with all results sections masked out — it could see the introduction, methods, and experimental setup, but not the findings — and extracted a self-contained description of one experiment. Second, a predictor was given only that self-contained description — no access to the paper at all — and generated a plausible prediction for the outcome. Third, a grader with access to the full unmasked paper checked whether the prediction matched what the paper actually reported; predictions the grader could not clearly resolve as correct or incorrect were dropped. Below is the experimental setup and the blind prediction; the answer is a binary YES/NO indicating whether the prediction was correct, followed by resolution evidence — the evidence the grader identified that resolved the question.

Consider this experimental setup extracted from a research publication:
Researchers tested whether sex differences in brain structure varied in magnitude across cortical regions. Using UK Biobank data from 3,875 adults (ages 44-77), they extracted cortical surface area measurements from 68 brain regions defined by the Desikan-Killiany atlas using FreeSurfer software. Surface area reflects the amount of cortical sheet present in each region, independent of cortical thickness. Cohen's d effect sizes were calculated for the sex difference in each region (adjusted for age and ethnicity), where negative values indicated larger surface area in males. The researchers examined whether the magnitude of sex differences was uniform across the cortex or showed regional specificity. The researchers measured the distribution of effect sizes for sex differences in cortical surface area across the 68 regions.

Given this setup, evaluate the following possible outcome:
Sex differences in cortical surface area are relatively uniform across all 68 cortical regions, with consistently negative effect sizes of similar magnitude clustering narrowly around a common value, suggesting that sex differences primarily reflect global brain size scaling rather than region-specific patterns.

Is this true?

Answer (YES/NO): NO